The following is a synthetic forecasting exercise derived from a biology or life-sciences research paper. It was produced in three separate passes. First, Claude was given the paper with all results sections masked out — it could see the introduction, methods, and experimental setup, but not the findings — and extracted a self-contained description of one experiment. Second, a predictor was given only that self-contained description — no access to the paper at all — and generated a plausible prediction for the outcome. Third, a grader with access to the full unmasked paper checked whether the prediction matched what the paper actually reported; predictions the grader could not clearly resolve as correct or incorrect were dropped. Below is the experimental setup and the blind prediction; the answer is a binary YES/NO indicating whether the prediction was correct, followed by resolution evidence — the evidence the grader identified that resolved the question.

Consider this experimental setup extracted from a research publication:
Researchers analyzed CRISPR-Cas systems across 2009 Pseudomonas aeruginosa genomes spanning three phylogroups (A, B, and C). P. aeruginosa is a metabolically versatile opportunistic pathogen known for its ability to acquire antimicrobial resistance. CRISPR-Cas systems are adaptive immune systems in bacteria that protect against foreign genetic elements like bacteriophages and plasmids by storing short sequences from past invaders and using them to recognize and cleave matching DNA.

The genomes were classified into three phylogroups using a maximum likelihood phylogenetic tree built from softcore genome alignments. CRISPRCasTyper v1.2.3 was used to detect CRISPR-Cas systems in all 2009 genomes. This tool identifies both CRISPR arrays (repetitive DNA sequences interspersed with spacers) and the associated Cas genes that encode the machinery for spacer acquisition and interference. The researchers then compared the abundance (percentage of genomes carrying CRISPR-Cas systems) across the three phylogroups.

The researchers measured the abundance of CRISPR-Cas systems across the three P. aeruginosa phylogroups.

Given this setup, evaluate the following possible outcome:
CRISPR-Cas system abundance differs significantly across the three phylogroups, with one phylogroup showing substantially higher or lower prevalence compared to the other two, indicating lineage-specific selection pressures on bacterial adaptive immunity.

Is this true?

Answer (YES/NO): YES